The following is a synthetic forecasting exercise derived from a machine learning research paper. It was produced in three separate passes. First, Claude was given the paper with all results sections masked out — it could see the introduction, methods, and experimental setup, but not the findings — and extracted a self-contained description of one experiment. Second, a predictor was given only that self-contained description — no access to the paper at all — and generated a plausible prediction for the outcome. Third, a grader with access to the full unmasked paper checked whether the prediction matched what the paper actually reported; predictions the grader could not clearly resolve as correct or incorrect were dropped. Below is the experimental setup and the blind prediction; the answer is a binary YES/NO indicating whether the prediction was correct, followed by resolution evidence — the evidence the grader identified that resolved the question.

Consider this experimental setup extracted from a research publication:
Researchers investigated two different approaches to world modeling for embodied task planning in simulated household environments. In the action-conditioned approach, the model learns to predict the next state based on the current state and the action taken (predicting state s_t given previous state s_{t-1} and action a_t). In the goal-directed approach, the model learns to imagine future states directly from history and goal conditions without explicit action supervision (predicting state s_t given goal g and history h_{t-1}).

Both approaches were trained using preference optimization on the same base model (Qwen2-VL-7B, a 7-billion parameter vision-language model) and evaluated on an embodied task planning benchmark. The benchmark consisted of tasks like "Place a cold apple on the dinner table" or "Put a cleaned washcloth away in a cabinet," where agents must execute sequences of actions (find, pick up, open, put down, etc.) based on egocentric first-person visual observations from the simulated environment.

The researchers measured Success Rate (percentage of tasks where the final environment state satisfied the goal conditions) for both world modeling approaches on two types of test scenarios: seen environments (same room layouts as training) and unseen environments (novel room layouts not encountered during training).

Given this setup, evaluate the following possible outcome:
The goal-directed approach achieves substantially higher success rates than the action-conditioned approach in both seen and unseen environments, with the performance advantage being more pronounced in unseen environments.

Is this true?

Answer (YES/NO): NO